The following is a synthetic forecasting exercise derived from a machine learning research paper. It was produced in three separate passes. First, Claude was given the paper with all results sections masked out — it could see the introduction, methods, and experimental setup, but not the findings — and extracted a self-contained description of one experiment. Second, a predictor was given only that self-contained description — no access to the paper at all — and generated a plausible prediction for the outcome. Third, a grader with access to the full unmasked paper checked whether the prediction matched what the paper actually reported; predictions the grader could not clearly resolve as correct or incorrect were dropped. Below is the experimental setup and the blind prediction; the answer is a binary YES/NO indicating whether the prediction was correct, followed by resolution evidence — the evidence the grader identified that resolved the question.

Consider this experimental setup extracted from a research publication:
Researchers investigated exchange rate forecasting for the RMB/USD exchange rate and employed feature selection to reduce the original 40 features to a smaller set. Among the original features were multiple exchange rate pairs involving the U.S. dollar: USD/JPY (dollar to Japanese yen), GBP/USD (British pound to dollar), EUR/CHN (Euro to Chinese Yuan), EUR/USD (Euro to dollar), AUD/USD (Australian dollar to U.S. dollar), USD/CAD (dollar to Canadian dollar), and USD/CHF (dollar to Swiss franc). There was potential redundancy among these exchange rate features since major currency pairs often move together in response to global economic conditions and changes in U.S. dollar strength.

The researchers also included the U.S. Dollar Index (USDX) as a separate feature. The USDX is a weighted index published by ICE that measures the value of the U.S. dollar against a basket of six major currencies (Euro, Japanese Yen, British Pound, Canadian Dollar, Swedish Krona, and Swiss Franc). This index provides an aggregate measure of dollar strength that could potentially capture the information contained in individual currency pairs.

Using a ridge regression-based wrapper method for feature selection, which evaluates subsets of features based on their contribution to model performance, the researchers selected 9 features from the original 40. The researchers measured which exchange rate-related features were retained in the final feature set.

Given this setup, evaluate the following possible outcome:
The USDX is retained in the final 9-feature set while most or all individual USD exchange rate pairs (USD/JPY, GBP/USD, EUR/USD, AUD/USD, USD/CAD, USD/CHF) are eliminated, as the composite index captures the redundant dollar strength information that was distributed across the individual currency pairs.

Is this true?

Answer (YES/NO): YES